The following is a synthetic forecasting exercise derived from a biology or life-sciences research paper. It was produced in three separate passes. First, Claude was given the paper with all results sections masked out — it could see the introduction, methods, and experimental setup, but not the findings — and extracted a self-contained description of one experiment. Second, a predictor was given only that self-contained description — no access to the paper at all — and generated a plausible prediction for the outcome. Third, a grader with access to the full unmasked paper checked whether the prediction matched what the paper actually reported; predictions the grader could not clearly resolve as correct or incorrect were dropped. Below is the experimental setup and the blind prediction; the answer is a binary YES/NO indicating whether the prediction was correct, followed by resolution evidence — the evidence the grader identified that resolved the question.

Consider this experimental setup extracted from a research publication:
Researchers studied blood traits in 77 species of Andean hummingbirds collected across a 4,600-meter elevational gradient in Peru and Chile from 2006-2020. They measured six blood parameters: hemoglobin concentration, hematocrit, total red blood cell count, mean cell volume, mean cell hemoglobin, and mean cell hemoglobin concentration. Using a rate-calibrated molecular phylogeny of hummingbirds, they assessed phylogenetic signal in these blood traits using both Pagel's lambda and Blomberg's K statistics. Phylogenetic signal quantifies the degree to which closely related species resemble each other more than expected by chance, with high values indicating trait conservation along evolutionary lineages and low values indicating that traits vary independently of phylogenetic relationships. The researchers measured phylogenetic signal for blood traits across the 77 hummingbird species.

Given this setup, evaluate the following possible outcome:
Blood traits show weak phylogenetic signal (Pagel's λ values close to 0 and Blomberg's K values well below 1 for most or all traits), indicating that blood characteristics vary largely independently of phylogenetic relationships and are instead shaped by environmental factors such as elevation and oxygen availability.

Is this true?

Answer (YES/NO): YES